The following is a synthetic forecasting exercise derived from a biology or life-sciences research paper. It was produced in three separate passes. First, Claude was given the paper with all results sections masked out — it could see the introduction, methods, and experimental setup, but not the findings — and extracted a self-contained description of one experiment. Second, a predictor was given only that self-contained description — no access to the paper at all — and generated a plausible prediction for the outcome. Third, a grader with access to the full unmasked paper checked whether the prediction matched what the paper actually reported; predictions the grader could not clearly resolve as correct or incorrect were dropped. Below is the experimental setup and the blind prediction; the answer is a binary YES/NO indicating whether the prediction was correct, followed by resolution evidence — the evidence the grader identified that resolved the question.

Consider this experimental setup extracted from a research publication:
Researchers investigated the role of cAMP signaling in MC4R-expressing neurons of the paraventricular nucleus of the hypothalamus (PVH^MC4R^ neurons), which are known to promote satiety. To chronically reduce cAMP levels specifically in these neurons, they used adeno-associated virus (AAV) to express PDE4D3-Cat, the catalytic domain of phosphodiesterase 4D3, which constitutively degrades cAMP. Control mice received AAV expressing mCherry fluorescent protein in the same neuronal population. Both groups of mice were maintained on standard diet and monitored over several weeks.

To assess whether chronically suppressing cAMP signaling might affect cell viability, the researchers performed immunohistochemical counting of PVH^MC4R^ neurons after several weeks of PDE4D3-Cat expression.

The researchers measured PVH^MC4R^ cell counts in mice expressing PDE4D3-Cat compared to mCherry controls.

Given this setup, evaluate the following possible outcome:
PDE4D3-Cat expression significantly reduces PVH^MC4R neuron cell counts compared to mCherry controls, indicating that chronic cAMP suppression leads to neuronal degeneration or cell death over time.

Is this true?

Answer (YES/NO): NO